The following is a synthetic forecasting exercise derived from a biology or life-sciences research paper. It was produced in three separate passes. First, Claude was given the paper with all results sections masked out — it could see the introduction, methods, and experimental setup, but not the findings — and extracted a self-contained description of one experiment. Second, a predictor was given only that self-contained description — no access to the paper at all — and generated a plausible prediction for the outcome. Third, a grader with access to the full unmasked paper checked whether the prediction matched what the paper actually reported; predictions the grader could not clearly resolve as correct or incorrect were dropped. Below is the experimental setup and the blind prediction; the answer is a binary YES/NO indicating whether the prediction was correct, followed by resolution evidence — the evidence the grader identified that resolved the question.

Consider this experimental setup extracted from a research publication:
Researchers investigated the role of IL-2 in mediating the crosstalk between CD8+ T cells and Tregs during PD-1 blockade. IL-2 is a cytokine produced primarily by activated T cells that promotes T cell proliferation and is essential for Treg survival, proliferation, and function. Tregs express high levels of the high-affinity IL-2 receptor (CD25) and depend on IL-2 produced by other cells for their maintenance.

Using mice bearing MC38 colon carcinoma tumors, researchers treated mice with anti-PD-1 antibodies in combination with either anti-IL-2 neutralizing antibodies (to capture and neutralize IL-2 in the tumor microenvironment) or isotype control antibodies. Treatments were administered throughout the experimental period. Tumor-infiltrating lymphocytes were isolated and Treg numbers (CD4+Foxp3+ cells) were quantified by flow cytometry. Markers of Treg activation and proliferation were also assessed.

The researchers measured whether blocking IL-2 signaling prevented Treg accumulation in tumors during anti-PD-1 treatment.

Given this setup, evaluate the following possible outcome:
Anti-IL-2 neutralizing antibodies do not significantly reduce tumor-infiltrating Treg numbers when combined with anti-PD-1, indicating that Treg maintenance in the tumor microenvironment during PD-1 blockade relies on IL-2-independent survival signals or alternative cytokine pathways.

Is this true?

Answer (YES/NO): NO